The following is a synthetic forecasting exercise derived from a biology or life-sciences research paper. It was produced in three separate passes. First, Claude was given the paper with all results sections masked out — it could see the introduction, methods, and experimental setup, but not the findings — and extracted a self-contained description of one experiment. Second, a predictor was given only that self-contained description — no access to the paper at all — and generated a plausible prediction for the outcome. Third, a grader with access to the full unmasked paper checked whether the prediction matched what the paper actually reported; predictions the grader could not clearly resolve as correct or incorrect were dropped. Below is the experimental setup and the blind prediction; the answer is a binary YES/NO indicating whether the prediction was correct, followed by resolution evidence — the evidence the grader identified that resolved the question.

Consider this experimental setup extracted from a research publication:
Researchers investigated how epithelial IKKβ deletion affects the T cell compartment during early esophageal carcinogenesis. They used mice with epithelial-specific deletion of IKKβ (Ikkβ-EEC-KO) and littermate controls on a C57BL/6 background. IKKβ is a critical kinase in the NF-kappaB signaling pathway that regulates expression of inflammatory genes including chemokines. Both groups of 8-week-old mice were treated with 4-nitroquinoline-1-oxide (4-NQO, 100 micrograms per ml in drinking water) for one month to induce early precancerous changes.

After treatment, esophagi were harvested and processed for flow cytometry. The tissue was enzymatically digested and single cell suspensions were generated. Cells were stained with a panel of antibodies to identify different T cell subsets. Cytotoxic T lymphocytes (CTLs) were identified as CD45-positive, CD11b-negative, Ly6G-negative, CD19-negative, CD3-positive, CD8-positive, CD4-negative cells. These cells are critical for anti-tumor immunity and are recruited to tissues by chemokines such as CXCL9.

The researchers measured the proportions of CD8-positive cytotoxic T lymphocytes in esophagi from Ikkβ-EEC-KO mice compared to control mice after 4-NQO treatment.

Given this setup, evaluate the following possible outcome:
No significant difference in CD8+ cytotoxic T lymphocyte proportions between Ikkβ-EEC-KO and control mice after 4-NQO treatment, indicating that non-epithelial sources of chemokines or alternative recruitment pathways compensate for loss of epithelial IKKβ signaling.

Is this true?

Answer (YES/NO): NO